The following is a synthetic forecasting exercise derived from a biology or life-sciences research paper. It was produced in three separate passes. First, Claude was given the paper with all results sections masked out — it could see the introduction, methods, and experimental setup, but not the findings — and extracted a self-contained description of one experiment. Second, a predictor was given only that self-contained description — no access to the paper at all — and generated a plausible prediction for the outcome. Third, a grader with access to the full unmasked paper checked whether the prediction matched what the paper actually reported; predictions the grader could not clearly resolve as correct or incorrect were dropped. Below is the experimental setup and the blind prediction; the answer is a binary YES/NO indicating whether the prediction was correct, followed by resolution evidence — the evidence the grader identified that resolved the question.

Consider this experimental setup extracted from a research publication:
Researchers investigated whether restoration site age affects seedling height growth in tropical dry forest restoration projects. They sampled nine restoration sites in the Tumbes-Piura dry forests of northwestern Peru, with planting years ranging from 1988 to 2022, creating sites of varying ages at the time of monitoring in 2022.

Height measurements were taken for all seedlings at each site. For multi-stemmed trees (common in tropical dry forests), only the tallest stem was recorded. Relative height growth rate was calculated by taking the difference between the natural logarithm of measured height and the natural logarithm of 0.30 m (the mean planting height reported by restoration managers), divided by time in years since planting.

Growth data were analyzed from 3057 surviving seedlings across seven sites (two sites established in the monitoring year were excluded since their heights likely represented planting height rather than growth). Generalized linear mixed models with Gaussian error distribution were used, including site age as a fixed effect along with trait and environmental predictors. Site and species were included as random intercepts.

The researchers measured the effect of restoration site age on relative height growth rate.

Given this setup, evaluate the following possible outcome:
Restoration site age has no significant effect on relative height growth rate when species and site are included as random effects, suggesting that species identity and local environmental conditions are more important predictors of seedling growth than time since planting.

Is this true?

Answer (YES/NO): NO